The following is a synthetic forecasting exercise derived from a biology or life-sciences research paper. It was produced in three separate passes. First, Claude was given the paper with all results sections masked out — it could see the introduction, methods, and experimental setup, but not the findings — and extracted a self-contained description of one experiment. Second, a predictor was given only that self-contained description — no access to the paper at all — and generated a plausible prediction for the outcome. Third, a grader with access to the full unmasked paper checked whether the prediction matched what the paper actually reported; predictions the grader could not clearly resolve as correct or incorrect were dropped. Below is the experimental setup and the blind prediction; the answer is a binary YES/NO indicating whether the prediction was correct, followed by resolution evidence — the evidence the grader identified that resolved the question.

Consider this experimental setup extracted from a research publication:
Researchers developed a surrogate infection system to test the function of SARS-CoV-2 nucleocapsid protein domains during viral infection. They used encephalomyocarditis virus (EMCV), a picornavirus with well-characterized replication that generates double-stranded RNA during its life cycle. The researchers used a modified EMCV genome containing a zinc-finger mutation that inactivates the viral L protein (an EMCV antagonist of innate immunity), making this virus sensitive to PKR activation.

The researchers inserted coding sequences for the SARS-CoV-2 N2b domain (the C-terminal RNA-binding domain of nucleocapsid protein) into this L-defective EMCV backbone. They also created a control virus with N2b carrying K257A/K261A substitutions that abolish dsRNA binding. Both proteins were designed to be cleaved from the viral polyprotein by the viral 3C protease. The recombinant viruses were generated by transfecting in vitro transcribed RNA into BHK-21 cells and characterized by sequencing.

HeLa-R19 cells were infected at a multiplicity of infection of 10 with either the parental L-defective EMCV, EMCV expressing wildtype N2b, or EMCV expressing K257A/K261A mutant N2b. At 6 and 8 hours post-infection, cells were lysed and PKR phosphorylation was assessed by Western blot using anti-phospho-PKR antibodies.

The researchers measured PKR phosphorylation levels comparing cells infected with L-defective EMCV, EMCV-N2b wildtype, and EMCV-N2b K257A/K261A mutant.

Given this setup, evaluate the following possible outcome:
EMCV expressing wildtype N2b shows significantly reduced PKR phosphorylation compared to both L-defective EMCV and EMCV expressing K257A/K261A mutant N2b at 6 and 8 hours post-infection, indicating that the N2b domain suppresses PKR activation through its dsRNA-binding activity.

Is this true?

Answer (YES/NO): YES